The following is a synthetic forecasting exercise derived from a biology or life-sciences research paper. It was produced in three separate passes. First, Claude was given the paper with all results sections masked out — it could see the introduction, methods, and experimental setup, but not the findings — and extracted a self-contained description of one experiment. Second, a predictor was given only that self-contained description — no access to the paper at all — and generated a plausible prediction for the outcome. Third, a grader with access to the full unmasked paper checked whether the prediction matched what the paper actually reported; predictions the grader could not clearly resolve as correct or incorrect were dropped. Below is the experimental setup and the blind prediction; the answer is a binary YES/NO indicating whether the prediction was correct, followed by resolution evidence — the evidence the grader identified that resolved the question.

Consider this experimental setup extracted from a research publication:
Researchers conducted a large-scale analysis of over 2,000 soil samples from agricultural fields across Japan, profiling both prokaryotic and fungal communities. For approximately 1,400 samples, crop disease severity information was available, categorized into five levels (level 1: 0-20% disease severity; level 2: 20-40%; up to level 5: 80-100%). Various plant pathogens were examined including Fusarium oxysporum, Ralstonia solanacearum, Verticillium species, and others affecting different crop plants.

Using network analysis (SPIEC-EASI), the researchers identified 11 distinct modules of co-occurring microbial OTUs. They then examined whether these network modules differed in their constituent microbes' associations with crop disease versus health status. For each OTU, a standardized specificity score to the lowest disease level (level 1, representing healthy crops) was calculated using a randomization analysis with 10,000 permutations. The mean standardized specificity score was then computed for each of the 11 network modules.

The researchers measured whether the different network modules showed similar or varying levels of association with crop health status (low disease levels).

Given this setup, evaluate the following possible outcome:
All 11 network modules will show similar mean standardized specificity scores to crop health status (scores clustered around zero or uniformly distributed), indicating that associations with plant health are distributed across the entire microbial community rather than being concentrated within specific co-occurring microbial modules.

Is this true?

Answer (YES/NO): NO